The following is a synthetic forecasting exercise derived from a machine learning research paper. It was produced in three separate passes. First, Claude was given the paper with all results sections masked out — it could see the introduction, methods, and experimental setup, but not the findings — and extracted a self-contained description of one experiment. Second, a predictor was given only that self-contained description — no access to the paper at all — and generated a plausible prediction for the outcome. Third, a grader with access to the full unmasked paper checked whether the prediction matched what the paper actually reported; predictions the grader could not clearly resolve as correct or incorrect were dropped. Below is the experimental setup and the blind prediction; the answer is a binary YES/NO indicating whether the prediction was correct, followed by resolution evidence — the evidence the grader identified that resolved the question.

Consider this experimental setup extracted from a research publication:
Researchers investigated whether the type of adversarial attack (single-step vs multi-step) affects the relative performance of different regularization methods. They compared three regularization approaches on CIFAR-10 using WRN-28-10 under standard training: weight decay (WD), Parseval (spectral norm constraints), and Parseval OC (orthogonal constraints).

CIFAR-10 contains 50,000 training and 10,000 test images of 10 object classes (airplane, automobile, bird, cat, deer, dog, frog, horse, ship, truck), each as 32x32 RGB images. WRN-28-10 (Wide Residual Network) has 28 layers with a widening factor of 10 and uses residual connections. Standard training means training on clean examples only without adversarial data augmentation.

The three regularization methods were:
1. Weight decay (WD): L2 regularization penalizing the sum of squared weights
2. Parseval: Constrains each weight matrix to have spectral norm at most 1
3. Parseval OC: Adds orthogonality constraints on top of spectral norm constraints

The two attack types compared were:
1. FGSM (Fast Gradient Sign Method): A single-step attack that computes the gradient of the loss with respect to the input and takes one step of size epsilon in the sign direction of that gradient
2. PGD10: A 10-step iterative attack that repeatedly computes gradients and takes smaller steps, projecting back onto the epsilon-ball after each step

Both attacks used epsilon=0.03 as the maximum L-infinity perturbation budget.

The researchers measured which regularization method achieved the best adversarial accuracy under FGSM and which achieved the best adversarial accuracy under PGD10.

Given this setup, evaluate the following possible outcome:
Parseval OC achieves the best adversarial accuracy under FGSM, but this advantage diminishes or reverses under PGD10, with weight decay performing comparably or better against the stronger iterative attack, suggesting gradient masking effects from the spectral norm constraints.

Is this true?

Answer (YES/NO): YES